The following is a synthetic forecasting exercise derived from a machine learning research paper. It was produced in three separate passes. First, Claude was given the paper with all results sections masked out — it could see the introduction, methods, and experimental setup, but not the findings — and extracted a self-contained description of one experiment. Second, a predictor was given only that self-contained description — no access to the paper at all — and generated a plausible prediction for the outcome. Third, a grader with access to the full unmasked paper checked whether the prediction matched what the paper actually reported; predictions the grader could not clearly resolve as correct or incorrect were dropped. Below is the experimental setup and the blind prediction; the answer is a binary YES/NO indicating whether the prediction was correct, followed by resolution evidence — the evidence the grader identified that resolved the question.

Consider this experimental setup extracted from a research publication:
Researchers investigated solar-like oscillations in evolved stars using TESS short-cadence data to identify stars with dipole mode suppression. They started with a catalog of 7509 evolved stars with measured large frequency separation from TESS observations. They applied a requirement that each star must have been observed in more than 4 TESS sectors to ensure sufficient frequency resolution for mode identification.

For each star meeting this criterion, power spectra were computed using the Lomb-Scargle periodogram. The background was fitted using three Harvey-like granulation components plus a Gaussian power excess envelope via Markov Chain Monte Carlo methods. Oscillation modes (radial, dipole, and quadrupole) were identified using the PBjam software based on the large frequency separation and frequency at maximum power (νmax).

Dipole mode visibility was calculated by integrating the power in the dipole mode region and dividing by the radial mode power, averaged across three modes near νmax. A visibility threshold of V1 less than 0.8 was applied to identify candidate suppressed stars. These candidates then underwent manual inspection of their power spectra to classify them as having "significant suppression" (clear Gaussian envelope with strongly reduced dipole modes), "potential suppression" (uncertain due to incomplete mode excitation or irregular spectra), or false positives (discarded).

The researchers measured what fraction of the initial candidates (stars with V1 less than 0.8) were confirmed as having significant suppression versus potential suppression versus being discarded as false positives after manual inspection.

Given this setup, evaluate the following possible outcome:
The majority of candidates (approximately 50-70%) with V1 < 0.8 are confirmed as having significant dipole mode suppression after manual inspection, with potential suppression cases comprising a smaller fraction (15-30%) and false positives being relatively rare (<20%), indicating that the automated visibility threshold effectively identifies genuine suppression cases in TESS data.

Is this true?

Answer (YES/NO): NO